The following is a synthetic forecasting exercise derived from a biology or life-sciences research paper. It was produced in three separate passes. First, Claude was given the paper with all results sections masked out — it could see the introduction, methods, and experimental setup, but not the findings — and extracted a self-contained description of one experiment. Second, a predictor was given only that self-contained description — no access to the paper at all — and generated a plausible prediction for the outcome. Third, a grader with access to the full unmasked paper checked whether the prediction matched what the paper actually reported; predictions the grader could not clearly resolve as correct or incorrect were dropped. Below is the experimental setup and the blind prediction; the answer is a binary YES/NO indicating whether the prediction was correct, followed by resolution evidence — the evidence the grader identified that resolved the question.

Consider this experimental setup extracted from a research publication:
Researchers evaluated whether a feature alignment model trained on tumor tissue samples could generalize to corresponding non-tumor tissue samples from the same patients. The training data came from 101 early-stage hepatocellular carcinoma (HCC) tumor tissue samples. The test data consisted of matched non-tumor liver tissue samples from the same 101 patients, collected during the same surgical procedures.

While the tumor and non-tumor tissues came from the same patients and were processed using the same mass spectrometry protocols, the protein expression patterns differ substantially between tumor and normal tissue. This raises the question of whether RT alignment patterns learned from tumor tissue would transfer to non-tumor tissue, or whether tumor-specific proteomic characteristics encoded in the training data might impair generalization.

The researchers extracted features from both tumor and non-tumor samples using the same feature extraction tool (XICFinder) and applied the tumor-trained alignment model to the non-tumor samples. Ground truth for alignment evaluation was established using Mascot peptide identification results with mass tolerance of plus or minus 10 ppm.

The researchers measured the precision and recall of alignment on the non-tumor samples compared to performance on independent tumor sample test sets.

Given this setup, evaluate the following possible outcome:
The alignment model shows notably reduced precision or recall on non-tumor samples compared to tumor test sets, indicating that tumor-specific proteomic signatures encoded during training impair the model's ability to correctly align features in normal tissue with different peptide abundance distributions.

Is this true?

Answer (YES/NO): NO